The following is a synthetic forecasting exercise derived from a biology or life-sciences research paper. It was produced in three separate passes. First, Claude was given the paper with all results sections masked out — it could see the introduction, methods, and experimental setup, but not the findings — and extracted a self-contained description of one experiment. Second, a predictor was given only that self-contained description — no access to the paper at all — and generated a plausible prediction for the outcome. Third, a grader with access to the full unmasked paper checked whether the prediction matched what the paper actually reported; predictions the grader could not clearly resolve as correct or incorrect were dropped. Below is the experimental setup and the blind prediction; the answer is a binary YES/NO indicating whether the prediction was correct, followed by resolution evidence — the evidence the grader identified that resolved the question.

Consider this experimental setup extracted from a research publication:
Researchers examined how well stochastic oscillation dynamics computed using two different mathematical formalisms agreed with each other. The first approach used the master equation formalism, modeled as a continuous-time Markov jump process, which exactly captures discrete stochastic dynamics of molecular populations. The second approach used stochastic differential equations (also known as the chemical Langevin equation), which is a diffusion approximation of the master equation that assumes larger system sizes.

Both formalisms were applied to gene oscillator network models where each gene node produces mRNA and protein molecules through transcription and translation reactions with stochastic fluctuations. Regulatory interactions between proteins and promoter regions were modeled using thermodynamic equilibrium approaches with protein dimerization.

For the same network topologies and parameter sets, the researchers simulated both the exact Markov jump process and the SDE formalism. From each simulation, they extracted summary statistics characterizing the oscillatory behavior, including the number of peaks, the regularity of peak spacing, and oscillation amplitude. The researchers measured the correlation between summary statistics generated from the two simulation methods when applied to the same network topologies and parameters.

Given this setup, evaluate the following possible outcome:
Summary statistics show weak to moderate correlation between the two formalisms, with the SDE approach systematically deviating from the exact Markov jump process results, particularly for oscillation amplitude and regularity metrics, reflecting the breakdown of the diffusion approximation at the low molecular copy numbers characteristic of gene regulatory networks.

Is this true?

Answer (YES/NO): NO